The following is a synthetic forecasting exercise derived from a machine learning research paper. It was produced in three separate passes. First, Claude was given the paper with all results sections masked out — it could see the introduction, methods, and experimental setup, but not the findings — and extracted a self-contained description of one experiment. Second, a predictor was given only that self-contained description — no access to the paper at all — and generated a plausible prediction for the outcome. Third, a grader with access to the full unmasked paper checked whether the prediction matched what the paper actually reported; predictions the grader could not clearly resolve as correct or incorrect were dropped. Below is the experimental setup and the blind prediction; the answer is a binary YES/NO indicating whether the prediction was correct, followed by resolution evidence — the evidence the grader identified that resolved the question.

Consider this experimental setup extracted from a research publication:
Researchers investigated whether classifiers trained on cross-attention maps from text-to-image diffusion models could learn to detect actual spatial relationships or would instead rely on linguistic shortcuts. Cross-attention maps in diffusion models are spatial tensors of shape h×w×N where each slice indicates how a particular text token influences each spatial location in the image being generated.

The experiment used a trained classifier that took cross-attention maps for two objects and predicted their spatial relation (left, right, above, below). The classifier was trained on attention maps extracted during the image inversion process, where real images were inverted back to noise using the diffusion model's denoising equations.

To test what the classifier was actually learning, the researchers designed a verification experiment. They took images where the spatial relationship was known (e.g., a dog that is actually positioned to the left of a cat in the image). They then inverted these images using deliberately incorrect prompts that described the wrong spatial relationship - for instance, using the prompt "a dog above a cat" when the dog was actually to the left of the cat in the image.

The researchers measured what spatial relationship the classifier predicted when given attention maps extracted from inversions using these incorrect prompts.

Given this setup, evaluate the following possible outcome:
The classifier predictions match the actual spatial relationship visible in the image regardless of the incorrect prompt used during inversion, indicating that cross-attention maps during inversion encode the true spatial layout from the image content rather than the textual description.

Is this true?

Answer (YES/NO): NO